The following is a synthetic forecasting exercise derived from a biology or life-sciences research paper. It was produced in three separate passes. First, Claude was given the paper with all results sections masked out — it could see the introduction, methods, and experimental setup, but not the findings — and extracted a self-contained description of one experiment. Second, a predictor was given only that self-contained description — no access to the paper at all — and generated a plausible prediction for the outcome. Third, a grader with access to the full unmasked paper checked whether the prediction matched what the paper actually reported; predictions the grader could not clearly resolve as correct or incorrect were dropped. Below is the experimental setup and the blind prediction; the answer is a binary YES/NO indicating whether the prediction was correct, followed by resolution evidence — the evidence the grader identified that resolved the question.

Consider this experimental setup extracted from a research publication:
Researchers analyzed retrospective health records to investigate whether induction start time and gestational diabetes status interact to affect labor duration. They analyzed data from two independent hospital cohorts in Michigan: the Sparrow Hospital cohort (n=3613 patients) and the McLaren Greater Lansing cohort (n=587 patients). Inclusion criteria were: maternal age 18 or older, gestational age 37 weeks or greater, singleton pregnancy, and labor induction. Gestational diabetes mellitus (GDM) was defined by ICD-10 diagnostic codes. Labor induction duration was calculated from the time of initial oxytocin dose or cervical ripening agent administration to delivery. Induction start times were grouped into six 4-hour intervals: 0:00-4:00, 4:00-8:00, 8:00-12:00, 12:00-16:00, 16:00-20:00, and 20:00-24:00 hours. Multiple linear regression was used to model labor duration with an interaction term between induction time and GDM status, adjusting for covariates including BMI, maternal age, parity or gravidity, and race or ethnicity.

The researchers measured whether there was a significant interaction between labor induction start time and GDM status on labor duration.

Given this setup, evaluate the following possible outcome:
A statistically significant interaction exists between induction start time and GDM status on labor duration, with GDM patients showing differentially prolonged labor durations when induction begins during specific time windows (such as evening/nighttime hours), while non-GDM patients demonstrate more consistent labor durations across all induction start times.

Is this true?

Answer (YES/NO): NO